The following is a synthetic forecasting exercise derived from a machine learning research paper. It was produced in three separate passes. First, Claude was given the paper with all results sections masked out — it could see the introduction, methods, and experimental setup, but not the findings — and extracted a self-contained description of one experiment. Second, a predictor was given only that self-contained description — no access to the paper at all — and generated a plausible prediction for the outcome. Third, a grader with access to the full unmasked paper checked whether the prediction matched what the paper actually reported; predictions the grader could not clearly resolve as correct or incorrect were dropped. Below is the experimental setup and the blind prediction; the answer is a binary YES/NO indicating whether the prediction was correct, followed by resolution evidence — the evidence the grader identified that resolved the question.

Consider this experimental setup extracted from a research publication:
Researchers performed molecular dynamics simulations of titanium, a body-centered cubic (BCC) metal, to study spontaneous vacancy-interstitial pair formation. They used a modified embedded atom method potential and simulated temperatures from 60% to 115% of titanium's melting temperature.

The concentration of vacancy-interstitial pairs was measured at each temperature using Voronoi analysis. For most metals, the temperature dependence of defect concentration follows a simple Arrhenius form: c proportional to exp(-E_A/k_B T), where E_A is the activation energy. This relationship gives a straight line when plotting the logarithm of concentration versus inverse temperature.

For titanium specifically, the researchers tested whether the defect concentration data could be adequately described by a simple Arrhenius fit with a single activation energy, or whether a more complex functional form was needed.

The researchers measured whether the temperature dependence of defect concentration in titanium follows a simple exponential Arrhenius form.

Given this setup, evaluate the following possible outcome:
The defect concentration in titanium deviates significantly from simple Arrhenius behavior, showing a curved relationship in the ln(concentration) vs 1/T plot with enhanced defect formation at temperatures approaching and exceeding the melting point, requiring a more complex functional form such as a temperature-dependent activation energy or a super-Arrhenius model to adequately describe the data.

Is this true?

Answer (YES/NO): YES